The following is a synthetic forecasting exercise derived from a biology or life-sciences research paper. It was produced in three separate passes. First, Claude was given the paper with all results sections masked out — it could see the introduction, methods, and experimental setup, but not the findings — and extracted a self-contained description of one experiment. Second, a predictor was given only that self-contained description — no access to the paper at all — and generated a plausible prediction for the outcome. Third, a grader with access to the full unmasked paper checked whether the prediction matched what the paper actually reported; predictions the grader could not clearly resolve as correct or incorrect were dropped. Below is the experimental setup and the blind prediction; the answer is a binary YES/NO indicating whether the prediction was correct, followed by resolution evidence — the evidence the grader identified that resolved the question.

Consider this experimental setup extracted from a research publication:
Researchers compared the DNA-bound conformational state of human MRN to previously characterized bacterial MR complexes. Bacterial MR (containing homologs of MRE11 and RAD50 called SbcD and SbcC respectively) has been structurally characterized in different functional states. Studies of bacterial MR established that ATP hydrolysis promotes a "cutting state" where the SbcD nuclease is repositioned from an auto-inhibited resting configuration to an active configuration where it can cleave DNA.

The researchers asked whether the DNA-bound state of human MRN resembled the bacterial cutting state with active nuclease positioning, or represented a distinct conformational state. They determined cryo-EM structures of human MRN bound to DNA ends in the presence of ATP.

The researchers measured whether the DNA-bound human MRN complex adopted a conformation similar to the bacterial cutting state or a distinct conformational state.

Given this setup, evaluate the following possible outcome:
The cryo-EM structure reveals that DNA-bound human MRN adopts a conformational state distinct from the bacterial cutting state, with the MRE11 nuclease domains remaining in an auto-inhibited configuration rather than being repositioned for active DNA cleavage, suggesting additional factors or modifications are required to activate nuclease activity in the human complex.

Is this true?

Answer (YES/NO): YES